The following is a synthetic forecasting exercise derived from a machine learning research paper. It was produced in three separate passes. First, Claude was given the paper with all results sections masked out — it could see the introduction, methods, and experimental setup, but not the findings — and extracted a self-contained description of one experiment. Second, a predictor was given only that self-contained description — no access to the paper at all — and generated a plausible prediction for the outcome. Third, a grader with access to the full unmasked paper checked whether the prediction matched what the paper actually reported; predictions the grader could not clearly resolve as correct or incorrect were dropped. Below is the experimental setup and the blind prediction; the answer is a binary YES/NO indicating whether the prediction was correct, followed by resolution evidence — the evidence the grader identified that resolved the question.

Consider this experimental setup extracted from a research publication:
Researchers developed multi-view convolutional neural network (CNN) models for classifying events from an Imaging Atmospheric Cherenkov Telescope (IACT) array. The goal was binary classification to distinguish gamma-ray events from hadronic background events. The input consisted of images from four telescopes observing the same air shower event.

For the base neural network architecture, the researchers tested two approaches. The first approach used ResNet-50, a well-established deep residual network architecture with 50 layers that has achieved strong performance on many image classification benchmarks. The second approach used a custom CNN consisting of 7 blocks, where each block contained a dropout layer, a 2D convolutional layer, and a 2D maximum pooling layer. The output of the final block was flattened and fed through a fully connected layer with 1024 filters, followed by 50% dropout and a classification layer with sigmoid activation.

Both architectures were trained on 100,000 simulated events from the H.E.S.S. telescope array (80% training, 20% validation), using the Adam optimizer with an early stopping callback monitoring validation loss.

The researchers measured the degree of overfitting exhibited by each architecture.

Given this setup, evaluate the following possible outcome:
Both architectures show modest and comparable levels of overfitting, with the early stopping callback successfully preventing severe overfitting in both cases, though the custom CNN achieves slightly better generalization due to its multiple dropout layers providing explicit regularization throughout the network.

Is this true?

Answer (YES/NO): NO